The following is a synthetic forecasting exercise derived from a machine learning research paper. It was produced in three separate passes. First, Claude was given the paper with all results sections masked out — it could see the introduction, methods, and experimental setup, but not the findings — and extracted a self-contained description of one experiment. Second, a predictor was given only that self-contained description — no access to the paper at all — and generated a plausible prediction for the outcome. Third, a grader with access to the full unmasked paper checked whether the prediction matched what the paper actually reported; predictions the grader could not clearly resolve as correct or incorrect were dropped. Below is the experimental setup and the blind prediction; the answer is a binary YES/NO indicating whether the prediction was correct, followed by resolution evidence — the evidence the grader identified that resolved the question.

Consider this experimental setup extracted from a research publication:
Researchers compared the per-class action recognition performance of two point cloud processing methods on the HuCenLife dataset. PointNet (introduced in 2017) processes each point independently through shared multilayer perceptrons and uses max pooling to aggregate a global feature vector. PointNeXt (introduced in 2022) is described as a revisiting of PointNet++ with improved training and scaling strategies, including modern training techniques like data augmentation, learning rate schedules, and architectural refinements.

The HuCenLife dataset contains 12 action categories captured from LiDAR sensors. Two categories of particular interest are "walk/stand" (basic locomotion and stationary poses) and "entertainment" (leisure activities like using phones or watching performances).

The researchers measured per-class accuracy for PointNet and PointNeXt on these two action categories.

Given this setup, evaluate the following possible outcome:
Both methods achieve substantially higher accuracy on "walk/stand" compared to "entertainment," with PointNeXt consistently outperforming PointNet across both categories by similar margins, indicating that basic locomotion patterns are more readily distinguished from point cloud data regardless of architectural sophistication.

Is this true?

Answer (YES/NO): NO